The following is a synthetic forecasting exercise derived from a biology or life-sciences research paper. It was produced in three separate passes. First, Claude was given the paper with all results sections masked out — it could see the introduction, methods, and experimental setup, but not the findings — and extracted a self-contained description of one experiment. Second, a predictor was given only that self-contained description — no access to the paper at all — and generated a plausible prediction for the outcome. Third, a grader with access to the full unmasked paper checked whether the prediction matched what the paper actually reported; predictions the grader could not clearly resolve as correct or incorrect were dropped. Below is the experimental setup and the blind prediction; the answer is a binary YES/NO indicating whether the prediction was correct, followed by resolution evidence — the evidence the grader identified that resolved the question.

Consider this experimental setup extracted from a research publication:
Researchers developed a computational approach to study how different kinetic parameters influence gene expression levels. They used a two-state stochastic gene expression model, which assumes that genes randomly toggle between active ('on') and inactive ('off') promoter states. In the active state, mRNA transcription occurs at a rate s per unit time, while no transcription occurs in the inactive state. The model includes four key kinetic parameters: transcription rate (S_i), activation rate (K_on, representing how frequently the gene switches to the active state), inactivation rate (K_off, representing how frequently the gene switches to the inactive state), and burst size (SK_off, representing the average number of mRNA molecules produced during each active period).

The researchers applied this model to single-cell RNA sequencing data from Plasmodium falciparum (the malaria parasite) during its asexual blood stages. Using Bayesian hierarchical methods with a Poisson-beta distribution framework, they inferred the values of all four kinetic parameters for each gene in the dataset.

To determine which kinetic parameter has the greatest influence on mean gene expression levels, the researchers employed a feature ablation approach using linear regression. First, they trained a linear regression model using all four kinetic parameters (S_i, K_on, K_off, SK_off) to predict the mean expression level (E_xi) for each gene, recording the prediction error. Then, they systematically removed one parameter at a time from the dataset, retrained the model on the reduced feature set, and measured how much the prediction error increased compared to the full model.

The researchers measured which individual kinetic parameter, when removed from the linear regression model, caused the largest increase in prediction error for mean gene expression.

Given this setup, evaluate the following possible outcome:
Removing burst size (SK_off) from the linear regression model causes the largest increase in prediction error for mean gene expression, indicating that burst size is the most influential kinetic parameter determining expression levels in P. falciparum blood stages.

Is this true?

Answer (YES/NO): YES